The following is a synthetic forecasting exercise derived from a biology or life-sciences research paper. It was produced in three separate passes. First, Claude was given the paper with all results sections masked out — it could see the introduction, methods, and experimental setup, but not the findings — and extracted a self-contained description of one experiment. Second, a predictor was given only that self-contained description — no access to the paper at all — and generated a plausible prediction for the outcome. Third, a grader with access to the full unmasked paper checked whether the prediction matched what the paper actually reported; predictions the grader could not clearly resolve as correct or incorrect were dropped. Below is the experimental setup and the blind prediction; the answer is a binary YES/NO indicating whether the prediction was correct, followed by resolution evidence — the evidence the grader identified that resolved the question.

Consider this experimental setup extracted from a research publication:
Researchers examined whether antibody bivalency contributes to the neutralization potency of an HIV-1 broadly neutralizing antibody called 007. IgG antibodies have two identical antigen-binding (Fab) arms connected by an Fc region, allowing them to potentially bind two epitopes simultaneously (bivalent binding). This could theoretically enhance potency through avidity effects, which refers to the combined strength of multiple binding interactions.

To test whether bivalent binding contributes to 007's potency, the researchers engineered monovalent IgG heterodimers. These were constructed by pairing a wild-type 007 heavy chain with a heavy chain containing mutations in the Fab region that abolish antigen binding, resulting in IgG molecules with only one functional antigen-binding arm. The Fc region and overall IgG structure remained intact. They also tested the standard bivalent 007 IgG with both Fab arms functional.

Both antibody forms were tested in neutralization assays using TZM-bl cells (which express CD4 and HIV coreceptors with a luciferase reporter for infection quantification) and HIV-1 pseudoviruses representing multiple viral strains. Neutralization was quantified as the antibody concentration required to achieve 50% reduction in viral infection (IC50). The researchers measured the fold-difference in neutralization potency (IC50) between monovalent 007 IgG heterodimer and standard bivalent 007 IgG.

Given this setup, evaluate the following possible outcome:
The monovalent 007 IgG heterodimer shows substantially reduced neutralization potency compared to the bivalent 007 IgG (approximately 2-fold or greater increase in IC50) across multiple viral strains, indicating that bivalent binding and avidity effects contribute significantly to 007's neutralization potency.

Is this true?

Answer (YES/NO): YES